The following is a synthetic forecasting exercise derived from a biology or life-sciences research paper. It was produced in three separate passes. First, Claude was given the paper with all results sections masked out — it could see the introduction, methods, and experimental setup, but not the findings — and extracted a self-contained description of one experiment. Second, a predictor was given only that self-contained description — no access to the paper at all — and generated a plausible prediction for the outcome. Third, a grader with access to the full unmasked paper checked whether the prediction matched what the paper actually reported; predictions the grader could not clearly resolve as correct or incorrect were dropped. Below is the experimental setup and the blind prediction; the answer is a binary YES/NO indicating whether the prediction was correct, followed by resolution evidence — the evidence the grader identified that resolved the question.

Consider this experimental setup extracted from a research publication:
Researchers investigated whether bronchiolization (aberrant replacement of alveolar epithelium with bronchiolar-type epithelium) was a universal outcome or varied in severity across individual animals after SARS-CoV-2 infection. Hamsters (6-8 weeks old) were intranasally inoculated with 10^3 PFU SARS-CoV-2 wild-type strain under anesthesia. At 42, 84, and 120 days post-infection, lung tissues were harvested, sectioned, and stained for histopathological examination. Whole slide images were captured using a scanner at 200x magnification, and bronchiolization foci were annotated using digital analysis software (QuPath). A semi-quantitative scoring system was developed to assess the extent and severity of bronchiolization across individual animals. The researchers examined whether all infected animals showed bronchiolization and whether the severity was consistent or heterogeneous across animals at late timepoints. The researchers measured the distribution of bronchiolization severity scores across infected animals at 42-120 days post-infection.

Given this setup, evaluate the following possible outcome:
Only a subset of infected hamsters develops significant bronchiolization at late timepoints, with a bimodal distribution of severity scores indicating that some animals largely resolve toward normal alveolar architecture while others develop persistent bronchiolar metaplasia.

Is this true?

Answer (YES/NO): NO